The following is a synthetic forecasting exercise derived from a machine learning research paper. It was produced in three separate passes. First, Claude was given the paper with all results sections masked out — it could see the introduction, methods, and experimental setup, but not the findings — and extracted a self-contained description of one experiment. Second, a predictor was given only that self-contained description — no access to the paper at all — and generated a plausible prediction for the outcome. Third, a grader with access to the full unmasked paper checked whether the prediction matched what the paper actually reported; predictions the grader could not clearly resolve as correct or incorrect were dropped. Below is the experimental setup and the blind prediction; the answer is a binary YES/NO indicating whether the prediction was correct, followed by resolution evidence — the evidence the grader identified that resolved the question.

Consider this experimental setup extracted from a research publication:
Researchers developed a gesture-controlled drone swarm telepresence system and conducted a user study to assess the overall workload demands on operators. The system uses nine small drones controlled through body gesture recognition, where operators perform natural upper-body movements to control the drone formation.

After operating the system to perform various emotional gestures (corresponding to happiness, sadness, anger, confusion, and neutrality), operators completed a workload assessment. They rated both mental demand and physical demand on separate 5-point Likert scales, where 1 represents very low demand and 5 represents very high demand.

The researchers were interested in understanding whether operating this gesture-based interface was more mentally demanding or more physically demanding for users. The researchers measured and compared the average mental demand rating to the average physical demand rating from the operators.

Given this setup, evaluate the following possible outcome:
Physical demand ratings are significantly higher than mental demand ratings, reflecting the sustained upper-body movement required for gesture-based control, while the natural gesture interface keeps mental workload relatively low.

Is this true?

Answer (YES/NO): NO